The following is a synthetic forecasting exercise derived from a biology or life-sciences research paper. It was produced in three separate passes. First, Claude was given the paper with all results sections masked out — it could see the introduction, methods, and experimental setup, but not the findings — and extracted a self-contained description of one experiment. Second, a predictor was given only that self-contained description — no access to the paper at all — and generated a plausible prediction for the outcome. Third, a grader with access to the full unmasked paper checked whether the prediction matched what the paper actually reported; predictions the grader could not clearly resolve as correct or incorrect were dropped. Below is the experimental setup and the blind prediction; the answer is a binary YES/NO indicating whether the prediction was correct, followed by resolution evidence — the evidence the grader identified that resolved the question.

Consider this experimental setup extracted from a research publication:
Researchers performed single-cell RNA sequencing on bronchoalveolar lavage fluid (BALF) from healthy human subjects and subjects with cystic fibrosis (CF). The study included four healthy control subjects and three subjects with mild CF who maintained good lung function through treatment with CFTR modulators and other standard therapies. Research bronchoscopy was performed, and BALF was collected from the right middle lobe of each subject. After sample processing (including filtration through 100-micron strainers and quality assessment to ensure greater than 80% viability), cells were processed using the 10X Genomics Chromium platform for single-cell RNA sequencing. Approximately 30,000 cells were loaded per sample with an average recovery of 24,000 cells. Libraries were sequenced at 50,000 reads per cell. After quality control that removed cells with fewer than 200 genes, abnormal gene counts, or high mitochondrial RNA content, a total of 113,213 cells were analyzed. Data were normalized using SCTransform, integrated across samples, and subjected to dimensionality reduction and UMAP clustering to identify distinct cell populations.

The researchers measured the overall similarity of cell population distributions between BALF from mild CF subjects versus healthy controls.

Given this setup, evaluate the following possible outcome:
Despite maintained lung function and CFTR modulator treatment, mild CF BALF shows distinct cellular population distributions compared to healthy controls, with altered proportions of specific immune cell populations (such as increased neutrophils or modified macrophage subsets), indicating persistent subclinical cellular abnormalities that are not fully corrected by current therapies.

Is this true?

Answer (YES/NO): NO